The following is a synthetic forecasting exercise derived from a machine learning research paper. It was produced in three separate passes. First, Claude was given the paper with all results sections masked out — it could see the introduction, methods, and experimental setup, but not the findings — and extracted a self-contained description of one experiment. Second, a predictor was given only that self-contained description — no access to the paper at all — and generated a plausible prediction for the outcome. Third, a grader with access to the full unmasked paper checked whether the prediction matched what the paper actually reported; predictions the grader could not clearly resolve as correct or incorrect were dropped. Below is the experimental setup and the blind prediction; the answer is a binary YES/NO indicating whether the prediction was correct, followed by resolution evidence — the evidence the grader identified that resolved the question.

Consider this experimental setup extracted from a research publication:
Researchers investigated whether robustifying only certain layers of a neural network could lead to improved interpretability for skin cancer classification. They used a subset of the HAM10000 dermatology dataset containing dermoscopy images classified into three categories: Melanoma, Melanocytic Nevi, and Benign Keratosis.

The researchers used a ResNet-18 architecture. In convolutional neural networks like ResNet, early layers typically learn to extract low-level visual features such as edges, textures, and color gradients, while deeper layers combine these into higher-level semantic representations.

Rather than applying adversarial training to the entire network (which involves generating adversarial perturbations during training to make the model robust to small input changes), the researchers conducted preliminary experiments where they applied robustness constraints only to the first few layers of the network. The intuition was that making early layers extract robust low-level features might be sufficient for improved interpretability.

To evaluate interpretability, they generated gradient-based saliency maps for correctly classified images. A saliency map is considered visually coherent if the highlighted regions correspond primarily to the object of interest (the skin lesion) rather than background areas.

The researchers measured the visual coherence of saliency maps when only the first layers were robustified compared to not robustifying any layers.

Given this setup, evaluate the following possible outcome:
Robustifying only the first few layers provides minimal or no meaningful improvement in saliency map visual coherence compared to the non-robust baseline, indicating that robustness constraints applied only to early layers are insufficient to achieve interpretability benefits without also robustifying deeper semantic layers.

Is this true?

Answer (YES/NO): NO